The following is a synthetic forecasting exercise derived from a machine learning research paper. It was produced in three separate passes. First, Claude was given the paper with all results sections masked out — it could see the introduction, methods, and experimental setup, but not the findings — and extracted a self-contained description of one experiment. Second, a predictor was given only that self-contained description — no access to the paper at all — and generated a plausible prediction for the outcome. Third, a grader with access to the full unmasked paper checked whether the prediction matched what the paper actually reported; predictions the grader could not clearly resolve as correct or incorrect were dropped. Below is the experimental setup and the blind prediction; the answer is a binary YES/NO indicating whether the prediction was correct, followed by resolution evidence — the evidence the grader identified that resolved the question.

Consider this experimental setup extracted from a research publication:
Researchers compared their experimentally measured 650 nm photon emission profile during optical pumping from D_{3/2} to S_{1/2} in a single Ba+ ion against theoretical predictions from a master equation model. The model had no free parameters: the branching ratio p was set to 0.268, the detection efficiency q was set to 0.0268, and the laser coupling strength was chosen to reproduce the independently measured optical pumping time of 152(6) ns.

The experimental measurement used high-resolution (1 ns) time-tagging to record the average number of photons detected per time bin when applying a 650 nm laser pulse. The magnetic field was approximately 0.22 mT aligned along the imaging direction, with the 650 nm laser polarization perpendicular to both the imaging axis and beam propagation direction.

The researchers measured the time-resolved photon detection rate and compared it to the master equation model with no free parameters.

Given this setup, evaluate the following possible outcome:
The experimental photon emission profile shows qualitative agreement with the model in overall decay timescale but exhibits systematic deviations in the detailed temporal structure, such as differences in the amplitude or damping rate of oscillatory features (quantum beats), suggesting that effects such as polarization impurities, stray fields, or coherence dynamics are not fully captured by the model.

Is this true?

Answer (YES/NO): NO